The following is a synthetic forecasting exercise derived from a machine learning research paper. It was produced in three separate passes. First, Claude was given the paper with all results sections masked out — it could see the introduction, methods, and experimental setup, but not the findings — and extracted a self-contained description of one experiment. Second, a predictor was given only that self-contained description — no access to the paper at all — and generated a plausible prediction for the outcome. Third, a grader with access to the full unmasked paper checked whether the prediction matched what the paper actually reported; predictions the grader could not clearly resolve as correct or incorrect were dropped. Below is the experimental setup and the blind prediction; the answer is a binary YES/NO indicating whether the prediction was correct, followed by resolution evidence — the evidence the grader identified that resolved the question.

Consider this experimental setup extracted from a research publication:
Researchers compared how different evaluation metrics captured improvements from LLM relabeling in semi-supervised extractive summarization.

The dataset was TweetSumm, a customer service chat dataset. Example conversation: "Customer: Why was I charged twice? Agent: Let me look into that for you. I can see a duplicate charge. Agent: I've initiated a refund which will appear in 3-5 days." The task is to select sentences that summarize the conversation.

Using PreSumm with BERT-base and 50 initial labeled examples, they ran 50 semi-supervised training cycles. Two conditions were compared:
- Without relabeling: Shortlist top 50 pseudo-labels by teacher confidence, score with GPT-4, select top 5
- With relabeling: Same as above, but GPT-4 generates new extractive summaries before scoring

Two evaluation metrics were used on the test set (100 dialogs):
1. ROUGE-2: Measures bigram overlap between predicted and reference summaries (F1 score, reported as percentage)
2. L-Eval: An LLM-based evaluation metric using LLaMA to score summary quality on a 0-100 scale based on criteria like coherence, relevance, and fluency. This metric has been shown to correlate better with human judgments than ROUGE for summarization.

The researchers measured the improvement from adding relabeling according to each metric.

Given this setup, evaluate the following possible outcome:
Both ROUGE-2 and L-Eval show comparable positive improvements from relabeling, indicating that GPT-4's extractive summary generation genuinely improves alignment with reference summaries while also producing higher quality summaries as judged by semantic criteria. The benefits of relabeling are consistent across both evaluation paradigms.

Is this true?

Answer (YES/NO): NO